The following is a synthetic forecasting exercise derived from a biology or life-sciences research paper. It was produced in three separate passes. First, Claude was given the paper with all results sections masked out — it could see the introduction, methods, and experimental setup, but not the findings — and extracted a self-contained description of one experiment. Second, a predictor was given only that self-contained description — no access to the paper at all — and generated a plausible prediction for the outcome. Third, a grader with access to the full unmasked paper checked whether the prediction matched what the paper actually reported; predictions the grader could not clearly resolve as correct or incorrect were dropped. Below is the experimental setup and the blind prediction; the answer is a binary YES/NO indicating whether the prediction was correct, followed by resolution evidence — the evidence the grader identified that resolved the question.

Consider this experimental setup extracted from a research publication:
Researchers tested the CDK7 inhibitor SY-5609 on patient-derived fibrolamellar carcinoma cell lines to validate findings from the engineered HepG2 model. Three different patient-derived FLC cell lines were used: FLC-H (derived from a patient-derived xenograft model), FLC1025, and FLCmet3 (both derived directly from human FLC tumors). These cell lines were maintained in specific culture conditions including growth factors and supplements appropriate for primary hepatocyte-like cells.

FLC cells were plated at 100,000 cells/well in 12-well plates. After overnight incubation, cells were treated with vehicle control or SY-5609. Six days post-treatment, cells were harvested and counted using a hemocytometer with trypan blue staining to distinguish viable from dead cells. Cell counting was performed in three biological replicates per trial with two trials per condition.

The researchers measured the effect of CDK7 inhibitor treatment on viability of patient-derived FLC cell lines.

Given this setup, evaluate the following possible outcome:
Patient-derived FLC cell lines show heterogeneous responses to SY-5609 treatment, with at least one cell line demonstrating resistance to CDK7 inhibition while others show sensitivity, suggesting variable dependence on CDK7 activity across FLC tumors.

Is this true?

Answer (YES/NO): NO